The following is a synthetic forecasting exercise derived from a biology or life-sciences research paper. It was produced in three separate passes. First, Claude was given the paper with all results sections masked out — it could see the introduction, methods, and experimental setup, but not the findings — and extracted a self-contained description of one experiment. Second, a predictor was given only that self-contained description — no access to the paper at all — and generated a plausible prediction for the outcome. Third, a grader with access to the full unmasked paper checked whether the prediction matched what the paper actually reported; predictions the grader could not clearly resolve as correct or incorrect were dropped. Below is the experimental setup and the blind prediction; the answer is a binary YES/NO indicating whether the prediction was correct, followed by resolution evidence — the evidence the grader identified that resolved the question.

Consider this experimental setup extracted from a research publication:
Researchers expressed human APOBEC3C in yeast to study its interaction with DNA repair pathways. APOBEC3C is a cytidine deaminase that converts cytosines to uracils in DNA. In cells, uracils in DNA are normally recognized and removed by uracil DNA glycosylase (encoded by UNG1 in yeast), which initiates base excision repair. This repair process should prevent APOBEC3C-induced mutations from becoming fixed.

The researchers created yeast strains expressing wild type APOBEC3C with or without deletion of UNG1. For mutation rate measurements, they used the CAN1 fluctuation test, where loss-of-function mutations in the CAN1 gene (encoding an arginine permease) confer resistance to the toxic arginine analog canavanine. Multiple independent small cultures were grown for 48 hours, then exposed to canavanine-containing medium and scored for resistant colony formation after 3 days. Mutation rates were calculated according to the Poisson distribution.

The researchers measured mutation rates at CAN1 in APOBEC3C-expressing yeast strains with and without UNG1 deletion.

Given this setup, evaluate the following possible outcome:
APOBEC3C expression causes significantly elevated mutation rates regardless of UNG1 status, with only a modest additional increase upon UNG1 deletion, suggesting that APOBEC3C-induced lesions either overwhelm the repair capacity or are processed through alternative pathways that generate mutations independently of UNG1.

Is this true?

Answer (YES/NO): NO